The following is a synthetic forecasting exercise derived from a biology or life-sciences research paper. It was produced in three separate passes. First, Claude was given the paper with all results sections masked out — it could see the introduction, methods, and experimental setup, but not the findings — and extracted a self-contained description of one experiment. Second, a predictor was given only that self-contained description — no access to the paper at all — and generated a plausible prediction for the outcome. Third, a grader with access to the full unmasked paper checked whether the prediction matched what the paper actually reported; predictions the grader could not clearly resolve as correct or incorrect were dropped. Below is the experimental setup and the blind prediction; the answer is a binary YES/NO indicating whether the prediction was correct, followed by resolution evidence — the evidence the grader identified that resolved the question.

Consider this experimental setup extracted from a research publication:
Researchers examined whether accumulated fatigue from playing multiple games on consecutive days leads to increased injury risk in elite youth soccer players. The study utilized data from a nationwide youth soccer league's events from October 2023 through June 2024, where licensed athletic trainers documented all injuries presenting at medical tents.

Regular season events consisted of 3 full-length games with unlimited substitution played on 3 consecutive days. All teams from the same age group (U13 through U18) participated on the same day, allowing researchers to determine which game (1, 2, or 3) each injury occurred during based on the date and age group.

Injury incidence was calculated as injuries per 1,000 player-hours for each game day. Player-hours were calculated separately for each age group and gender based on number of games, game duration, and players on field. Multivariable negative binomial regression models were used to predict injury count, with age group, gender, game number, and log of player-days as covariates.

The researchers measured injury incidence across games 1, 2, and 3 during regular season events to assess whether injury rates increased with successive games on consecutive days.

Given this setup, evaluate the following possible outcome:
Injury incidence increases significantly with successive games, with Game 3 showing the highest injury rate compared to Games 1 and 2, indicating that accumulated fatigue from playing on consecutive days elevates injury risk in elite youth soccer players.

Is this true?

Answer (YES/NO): NO